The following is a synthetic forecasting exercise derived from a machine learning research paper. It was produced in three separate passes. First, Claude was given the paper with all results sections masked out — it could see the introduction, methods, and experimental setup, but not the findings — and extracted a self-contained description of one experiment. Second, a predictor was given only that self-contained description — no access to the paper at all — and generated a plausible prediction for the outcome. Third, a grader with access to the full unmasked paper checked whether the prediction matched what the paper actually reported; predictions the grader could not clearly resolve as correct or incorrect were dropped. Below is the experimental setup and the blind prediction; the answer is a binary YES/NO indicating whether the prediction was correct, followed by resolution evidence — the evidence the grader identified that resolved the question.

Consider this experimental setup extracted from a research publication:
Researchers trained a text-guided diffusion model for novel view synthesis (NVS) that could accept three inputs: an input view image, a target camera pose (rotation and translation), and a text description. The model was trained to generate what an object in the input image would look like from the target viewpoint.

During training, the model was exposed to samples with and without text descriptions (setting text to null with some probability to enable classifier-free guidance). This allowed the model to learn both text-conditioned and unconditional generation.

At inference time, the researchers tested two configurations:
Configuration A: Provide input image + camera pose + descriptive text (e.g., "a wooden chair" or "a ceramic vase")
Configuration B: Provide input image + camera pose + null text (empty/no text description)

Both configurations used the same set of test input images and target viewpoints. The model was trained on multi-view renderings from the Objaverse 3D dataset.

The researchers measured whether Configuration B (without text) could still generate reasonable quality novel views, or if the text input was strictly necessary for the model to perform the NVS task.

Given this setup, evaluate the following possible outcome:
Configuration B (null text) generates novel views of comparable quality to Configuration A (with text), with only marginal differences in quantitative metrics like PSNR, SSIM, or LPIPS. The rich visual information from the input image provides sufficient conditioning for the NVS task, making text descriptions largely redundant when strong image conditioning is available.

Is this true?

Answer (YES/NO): NO